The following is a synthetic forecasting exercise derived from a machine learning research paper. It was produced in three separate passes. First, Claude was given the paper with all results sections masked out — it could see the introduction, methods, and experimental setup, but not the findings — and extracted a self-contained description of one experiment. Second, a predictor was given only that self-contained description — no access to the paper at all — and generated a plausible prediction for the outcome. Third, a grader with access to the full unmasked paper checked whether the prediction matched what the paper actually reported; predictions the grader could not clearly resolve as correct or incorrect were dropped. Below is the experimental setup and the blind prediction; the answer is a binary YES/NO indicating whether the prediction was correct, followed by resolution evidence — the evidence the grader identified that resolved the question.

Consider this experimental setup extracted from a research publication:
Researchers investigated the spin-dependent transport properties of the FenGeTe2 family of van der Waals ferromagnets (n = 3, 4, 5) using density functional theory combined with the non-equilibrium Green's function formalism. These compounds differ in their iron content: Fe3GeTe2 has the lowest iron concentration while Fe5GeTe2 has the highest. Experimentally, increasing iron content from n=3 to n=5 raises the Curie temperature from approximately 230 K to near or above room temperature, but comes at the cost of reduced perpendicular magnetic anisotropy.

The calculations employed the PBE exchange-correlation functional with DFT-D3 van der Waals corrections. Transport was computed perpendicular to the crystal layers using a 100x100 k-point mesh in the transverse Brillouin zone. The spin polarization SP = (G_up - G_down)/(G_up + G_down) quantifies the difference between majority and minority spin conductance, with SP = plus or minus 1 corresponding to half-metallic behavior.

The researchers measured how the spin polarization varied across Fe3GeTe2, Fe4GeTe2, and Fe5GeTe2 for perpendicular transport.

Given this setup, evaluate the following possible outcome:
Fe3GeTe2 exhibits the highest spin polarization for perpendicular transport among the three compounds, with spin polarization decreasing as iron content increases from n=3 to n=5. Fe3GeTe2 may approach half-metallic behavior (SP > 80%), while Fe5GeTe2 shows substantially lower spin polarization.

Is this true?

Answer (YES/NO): NO